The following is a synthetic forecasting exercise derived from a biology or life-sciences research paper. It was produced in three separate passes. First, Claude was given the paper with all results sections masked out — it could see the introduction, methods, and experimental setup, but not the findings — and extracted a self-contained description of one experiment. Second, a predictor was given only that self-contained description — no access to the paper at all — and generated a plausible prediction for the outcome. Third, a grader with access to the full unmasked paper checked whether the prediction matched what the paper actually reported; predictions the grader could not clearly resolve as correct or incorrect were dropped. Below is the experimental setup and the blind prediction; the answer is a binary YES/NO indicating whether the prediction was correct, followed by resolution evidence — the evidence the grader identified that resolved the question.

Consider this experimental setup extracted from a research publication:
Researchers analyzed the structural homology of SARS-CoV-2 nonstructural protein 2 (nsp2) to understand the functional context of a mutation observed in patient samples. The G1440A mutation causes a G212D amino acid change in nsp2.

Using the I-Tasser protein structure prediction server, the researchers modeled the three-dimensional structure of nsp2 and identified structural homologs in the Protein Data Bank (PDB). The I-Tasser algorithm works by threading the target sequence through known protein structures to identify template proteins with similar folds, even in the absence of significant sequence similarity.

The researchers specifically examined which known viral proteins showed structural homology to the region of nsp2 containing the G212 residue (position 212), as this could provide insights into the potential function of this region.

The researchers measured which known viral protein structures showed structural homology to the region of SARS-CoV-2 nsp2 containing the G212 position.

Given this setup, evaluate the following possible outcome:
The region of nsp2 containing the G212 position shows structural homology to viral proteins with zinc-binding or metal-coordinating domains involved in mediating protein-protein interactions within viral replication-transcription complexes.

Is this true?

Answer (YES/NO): NO